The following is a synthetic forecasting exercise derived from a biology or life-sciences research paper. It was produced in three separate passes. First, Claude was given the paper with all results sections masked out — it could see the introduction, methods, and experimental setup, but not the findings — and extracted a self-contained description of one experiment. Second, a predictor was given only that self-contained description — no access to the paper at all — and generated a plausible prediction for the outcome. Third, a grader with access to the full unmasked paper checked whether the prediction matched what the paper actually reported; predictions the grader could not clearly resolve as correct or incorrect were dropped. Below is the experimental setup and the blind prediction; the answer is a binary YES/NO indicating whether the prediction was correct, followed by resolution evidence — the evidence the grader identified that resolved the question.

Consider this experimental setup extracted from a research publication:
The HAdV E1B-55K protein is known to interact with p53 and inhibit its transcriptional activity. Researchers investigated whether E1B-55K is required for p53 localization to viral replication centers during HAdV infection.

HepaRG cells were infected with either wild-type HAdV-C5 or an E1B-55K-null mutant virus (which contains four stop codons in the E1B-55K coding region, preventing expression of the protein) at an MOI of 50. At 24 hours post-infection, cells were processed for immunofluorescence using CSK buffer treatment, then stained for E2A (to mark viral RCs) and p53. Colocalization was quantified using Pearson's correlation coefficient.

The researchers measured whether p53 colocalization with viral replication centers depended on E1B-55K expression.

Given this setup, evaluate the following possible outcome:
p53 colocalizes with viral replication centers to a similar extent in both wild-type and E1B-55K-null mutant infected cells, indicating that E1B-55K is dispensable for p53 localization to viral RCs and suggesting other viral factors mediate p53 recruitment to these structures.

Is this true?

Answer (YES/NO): NO